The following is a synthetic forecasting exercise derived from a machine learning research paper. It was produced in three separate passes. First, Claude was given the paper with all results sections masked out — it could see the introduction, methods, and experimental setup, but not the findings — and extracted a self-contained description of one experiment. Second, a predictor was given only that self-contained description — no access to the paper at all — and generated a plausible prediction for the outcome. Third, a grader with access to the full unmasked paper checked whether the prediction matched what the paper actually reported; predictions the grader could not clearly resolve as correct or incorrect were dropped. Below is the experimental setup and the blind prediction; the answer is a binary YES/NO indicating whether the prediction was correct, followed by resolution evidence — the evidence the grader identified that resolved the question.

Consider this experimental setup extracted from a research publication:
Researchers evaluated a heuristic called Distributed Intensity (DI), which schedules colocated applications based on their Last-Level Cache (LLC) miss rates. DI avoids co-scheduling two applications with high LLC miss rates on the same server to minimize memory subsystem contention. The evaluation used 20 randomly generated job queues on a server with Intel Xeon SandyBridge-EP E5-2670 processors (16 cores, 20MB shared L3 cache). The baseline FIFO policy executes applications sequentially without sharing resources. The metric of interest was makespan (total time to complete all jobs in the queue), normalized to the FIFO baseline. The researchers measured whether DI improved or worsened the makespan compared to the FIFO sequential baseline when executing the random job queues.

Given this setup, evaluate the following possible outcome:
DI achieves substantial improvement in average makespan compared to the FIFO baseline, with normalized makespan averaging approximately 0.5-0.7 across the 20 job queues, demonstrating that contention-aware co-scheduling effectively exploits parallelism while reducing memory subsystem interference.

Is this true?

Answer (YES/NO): NO